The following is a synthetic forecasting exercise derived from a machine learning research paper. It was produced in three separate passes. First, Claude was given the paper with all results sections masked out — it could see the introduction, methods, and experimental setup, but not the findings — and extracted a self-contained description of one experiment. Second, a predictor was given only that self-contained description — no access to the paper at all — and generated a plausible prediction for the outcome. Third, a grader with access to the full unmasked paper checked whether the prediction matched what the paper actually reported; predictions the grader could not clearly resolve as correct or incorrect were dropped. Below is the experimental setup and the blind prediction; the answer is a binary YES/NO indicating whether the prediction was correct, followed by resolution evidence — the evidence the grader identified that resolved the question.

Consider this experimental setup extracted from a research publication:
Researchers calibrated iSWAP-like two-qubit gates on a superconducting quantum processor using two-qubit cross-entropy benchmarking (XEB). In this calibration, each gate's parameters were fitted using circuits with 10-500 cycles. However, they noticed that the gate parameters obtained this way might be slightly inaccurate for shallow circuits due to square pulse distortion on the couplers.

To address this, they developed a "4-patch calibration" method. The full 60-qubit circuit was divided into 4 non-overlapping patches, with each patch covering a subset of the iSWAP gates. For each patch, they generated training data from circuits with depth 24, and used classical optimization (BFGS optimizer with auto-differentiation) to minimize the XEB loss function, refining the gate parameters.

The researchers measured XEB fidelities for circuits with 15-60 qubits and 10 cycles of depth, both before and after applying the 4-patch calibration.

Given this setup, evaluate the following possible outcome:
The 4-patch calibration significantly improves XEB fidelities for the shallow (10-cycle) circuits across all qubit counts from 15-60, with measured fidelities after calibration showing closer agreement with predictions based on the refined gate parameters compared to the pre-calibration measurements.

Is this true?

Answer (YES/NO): YES